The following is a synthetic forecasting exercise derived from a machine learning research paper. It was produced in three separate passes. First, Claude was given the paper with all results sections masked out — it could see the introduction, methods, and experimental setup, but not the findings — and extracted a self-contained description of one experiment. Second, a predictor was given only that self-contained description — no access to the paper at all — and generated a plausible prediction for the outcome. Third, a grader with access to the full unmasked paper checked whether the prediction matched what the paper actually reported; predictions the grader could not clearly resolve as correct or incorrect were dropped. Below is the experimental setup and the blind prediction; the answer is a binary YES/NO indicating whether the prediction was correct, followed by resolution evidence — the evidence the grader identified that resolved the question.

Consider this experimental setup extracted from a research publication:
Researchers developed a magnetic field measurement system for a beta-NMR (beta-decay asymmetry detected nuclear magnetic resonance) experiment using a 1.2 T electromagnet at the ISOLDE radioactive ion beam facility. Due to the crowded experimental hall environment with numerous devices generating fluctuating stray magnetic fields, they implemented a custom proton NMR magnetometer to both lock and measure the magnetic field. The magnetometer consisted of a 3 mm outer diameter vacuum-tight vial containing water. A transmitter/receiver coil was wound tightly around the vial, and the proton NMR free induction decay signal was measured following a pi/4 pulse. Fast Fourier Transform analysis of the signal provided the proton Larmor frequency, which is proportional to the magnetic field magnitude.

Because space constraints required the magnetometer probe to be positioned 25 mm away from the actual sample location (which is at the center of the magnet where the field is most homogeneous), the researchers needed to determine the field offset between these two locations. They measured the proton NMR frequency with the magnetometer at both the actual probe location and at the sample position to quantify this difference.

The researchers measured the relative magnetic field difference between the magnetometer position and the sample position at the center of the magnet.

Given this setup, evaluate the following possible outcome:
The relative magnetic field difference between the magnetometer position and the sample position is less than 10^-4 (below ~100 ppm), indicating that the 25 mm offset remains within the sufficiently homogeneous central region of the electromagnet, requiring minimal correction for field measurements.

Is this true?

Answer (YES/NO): NO